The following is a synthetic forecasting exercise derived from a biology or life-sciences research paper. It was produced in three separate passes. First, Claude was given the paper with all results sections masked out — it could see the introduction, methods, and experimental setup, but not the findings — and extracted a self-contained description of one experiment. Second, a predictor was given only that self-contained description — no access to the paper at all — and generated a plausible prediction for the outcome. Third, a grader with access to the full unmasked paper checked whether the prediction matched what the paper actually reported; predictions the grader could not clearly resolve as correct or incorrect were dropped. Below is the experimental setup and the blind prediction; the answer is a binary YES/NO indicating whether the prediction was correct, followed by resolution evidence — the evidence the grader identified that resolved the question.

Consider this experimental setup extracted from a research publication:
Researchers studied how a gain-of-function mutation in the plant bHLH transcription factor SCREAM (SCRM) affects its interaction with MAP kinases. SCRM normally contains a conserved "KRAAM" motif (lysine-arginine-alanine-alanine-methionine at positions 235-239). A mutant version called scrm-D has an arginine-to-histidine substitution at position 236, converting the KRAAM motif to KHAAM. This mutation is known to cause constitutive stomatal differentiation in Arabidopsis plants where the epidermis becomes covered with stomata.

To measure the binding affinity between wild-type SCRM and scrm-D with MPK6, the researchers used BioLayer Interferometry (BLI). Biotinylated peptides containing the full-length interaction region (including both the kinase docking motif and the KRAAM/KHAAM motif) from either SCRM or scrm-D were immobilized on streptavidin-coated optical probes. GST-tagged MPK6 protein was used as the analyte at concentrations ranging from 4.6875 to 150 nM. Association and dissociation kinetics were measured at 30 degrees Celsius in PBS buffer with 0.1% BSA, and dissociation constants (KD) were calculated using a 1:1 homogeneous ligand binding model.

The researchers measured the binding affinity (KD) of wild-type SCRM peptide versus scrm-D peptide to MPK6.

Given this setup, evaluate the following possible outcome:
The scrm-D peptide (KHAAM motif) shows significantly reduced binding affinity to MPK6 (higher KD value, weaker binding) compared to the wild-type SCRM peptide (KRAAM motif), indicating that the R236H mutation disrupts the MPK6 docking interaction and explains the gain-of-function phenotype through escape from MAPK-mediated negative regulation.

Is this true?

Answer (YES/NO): YES